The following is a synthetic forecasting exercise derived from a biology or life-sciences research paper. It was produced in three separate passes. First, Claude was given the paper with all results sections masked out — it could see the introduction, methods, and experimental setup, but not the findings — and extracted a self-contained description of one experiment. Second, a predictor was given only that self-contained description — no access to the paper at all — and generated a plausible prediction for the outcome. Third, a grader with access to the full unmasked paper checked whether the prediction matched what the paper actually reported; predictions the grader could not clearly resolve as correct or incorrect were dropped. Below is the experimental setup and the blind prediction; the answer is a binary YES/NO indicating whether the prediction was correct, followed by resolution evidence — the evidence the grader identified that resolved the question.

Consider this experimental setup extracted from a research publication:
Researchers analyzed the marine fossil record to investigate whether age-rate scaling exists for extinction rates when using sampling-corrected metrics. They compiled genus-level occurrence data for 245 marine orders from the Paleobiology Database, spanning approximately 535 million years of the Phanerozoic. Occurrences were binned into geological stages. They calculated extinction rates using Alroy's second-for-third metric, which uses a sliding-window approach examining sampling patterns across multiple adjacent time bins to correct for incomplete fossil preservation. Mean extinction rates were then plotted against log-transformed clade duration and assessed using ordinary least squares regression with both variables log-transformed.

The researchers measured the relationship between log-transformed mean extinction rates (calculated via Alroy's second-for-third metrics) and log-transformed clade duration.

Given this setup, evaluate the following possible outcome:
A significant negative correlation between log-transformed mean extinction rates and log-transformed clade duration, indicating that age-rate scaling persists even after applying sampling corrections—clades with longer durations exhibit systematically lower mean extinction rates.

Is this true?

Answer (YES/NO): NO